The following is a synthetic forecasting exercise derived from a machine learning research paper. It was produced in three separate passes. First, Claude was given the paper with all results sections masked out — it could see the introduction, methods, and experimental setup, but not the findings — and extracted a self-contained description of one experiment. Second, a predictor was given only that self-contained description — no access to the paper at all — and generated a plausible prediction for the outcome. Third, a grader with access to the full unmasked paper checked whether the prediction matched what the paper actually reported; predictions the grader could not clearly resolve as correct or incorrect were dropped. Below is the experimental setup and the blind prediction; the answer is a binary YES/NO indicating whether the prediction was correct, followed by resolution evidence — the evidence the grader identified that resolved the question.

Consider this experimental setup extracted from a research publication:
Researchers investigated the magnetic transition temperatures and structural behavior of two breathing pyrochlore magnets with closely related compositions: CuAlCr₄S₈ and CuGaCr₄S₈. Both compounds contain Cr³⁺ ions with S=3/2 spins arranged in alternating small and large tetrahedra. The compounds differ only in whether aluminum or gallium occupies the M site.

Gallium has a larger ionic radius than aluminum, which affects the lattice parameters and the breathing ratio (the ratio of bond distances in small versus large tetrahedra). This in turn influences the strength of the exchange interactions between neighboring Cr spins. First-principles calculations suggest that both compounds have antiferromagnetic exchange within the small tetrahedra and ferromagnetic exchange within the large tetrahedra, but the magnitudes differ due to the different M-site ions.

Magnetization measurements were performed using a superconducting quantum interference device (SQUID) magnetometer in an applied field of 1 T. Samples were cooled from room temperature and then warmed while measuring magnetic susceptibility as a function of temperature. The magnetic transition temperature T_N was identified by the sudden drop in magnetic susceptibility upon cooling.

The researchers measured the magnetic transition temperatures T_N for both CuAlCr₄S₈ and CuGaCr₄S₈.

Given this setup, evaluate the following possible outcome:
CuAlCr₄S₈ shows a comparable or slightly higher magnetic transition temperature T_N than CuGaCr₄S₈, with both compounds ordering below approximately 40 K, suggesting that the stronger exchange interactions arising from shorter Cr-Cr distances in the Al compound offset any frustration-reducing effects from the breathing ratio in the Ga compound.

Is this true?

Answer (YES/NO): NO